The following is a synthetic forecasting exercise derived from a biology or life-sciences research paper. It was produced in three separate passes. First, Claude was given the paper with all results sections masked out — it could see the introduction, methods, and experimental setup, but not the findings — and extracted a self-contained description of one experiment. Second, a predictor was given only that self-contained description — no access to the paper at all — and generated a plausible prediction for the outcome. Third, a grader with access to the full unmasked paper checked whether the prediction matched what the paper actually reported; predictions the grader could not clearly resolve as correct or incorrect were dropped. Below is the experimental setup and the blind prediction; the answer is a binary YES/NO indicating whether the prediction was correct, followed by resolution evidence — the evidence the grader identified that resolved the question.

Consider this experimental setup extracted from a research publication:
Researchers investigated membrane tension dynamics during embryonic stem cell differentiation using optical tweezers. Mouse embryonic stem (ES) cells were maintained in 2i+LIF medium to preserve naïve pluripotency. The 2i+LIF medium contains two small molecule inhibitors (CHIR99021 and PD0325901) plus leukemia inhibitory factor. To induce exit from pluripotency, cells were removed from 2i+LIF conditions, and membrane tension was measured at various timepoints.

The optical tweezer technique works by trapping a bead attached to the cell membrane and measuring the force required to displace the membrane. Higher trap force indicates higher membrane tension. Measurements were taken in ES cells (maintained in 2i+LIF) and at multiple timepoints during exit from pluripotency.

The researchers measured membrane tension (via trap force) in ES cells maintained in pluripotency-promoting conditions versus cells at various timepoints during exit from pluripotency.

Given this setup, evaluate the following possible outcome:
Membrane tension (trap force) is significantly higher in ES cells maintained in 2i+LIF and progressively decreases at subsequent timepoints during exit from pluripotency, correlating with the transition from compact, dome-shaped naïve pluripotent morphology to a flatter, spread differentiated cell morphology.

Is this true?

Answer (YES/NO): YES